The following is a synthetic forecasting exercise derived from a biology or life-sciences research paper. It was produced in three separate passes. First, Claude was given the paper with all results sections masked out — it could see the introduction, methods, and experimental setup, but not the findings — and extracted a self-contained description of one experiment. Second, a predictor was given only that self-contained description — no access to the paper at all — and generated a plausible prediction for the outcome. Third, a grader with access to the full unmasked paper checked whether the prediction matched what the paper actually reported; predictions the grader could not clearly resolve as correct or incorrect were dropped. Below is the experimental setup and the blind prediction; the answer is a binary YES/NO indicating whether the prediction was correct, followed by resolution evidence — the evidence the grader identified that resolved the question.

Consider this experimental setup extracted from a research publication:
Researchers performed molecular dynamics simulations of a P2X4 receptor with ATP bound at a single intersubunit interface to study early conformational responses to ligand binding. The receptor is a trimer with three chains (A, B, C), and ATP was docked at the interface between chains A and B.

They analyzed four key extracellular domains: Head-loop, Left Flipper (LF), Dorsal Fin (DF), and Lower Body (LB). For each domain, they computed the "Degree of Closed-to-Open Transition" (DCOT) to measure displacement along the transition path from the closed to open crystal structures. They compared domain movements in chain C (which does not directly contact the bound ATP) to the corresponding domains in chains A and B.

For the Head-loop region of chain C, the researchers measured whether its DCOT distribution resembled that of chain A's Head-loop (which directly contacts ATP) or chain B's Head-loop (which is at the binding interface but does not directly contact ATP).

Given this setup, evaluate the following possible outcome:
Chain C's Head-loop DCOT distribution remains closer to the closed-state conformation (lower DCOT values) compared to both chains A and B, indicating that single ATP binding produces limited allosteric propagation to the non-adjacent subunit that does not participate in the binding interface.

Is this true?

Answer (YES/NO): NO